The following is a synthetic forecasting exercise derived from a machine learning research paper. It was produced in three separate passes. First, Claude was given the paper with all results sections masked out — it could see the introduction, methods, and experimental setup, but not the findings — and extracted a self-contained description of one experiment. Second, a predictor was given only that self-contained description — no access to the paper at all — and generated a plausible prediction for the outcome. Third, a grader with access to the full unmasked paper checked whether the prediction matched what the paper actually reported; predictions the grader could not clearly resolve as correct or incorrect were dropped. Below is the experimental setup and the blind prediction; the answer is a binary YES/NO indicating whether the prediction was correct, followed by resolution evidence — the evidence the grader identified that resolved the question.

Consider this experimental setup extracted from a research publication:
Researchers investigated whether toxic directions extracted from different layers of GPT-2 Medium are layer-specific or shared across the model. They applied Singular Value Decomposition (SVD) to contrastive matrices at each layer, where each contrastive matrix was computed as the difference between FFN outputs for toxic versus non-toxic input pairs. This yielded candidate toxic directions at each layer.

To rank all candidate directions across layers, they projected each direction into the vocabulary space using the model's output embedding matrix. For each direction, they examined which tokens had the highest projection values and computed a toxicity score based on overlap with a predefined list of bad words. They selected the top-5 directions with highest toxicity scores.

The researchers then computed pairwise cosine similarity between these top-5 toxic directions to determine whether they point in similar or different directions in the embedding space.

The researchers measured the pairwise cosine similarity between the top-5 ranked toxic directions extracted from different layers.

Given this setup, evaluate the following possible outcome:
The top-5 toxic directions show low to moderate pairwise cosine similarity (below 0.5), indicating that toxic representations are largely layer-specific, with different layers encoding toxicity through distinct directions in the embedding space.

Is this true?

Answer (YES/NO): NO